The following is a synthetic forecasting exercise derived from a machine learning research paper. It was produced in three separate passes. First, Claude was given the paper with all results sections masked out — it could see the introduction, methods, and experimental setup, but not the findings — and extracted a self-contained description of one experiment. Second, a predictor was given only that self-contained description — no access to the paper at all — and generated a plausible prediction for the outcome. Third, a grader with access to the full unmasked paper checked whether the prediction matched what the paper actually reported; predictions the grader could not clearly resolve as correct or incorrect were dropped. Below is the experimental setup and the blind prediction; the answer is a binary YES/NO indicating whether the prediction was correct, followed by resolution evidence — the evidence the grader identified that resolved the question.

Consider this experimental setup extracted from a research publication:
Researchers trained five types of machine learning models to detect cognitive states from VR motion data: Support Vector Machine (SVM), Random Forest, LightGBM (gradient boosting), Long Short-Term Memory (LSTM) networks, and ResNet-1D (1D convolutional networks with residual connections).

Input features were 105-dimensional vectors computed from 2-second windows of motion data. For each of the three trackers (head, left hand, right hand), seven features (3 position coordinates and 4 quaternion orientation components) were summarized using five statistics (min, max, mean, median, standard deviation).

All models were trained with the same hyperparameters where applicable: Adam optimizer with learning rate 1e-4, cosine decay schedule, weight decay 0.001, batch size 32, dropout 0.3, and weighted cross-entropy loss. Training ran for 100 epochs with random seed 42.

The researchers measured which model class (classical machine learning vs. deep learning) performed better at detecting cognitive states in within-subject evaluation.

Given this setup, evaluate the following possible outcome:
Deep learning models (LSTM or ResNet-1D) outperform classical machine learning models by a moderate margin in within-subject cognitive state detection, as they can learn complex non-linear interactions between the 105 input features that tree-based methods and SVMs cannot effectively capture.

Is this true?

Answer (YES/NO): NO